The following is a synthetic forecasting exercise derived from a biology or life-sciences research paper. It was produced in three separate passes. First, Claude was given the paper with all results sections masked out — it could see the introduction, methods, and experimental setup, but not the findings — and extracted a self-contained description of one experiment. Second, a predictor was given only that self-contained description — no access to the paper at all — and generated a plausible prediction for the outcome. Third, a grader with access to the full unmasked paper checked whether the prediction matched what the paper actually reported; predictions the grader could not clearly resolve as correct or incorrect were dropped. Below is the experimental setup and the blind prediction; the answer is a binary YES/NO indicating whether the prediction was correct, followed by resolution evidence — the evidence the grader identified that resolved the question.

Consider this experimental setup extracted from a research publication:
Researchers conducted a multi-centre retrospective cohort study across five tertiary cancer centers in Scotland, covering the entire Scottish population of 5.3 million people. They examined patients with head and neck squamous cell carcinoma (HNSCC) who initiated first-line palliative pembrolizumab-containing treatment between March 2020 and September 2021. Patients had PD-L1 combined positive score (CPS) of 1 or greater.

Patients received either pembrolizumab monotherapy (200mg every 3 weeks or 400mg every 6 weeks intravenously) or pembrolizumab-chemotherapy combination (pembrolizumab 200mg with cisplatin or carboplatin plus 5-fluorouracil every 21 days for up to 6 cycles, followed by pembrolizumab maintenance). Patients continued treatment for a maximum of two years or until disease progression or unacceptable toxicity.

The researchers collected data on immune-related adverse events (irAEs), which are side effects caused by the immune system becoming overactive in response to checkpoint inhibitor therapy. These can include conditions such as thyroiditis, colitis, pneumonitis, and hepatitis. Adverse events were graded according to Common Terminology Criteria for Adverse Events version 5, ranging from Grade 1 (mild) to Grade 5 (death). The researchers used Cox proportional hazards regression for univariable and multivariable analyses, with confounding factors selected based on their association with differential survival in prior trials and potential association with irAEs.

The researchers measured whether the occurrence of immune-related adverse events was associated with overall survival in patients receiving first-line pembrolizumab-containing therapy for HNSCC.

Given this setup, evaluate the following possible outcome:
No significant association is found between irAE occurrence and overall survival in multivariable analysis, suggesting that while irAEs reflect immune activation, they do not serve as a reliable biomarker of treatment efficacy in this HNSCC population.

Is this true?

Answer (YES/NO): NO